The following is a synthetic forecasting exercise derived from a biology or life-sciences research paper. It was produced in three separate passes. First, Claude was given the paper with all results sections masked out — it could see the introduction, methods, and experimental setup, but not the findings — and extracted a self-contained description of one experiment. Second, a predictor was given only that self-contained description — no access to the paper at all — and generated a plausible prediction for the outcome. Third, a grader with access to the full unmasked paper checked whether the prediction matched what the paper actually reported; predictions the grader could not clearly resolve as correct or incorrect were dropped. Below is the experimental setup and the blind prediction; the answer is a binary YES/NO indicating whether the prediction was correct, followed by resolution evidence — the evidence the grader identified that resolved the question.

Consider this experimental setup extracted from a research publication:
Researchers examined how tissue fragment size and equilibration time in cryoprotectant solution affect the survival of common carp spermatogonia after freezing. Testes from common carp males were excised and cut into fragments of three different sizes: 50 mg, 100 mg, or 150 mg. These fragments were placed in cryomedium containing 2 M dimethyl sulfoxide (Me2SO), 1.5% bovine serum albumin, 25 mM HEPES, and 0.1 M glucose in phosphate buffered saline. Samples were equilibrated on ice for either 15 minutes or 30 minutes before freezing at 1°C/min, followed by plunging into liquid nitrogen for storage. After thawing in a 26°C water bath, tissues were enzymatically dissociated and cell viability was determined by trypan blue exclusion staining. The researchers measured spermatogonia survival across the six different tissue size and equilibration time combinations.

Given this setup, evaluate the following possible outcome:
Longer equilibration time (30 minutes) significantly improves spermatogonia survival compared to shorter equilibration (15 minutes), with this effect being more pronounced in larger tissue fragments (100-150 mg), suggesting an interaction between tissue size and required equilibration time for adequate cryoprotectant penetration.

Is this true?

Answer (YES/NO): NO